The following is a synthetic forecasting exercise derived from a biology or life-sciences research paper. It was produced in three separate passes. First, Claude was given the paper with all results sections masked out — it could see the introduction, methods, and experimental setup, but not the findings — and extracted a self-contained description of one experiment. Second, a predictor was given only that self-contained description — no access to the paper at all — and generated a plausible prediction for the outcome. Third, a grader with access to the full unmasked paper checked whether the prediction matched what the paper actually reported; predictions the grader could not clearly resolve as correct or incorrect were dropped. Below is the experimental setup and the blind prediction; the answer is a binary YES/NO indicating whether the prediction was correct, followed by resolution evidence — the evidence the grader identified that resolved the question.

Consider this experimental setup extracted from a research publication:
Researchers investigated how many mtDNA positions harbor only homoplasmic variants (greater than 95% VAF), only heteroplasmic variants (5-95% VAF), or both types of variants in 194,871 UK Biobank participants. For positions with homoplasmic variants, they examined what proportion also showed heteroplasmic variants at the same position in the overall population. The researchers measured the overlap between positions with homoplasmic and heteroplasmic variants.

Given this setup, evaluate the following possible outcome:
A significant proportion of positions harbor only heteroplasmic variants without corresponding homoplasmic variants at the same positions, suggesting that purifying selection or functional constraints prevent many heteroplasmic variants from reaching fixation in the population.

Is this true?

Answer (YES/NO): YES